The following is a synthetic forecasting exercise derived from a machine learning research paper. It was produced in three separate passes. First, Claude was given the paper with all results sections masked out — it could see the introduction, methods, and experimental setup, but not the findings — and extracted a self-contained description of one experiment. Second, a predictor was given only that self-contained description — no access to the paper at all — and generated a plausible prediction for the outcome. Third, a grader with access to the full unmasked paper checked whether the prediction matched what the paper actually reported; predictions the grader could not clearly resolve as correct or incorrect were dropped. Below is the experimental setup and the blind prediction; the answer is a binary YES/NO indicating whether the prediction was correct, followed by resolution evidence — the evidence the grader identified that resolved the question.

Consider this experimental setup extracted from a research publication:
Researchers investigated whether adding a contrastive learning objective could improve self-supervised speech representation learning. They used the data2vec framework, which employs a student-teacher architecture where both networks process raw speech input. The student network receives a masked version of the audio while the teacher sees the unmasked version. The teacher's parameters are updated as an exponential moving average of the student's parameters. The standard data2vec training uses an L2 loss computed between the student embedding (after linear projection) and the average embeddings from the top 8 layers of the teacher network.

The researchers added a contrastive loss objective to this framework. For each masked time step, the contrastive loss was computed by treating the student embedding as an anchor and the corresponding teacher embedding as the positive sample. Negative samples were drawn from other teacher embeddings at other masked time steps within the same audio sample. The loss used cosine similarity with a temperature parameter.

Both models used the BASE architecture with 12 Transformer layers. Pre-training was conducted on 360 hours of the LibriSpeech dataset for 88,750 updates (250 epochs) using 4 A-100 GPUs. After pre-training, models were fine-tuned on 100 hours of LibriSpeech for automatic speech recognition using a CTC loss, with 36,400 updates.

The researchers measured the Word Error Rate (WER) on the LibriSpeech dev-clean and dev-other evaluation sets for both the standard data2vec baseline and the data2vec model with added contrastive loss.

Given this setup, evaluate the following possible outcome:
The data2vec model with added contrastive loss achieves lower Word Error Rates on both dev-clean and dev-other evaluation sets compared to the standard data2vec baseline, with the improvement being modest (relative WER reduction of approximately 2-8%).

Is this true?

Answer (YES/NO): NO